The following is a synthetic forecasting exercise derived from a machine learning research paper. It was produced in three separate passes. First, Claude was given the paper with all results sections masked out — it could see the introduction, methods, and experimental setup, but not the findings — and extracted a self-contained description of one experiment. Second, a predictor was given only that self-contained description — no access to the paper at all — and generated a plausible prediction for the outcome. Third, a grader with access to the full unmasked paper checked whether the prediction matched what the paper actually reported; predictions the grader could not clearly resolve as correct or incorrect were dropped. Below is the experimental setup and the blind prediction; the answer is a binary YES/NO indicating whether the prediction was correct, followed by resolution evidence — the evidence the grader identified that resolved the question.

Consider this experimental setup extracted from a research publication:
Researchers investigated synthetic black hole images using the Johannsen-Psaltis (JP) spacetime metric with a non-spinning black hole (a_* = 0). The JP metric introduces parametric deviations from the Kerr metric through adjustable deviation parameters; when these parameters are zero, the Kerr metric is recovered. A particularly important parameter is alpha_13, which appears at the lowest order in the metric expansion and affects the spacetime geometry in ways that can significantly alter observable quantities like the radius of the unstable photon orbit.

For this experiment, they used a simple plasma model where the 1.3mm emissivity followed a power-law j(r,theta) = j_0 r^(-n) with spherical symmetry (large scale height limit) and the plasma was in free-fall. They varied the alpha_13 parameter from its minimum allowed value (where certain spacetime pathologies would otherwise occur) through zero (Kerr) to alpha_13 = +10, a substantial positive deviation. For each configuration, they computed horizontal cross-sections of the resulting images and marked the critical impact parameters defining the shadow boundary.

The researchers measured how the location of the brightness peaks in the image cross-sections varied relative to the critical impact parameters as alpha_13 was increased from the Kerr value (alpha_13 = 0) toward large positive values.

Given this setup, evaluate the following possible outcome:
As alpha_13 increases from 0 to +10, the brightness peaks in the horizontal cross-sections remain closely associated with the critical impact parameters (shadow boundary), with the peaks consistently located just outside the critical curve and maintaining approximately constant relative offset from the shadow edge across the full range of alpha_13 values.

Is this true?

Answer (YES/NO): YES